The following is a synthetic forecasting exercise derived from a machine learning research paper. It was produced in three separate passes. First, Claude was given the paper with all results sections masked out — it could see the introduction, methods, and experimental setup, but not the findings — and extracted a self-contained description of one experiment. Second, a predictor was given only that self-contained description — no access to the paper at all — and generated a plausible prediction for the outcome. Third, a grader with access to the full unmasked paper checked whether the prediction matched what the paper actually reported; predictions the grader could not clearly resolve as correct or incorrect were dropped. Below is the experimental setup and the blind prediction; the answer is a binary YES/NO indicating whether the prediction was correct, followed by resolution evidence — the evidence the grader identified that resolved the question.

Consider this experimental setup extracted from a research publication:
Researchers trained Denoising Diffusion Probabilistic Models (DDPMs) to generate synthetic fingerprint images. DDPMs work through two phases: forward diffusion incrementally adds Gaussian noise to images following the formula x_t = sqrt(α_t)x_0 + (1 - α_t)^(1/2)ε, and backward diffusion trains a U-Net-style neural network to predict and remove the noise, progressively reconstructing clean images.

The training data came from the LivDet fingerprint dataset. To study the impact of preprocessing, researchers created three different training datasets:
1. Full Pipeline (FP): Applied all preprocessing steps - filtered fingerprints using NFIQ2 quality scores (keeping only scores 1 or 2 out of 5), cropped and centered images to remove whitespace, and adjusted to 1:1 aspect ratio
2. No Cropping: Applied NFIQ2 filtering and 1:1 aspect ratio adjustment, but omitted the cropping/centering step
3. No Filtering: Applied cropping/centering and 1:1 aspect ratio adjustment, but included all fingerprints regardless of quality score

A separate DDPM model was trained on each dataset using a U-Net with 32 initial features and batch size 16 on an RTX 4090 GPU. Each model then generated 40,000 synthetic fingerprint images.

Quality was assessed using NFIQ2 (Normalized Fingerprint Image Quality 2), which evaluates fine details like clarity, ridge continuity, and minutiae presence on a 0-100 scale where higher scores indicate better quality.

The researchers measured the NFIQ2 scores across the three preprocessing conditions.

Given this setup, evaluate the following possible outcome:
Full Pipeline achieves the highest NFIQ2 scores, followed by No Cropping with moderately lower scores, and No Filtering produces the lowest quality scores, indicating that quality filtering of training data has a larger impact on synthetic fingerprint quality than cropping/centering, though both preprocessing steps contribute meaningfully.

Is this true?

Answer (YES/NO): YES